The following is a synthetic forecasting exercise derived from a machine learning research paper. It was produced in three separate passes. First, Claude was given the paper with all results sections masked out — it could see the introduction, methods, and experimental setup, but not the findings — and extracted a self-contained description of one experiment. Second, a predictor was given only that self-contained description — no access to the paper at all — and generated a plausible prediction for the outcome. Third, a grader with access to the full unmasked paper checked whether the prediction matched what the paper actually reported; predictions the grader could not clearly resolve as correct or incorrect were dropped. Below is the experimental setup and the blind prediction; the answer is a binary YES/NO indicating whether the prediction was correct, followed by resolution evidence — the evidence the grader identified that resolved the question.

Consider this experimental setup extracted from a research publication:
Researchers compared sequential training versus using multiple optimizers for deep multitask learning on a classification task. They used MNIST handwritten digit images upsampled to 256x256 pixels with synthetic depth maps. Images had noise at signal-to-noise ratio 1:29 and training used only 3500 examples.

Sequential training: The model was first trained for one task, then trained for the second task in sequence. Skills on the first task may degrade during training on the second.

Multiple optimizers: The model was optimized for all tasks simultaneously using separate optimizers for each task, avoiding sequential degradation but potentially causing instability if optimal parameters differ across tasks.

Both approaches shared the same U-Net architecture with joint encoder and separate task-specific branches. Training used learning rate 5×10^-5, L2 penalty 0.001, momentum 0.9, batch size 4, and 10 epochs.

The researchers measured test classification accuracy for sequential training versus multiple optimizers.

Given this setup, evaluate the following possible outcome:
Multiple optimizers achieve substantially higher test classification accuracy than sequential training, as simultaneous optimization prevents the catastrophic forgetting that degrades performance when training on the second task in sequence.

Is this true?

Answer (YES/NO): YES